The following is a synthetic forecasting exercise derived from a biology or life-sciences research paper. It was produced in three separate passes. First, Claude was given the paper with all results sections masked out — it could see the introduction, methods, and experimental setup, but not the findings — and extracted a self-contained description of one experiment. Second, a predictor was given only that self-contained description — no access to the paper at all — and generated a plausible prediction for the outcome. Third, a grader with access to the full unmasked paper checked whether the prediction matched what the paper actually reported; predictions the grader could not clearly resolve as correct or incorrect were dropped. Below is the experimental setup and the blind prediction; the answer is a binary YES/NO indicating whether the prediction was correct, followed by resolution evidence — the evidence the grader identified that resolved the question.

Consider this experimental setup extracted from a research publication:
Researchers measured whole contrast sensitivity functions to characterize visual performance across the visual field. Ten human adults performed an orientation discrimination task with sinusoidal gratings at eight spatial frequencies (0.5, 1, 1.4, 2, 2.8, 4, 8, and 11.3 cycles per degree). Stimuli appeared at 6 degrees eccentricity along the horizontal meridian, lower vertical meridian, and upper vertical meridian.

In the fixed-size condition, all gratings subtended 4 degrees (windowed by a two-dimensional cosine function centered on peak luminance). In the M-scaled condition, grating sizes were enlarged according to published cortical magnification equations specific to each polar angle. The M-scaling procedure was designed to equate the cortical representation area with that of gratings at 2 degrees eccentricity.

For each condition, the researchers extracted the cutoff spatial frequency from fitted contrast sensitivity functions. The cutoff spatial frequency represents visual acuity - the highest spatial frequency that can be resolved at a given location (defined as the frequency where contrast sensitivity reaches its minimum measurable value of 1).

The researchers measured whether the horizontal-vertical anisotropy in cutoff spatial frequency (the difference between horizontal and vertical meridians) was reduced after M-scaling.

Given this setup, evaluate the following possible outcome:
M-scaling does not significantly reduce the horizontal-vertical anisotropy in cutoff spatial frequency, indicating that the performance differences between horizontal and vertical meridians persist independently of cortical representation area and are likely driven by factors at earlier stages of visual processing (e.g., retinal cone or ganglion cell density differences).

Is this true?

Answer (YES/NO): NO